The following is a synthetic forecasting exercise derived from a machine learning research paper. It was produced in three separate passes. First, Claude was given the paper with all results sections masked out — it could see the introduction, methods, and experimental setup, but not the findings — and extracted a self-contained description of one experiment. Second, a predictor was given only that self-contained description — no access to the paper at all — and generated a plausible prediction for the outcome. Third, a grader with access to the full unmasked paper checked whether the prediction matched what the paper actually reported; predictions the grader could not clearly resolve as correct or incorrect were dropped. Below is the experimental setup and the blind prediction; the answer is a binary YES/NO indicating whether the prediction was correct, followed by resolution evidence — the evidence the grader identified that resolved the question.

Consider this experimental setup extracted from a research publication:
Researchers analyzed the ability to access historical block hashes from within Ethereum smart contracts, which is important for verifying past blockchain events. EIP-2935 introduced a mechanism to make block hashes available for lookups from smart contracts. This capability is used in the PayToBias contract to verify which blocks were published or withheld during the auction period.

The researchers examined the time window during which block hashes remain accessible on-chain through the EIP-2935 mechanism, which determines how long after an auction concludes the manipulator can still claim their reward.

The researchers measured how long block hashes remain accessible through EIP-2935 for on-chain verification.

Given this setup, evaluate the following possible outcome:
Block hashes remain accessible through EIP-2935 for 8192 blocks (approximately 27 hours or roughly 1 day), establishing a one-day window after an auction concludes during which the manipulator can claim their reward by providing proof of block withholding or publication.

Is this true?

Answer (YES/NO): NO